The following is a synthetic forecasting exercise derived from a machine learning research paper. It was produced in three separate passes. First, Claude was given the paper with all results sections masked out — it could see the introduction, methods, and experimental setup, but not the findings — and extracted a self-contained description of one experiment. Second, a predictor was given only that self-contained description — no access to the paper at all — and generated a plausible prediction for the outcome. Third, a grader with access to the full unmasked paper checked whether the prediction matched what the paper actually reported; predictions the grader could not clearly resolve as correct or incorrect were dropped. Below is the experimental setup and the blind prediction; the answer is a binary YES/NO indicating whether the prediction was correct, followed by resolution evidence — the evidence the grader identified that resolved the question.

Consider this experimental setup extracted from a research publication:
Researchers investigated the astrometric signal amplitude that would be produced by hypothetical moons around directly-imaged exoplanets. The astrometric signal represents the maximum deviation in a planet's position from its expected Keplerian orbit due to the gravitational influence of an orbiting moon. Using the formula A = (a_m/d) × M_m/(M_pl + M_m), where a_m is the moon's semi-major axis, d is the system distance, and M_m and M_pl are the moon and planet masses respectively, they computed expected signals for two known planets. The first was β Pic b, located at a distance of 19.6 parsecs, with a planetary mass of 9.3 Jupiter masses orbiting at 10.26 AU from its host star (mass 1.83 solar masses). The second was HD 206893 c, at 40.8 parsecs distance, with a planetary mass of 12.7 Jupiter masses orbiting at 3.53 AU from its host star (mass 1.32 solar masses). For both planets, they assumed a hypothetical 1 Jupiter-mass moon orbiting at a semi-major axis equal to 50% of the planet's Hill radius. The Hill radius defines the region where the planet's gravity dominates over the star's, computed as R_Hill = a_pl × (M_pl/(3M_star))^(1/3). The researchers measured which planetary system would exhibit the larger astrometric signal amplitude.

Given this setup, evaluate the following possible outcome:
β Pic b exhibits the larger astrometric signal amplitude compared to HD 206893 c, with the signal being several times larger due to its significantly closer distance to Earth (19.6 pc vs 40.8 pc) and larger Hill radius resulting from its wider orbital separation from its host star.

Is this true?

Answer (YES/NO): YES